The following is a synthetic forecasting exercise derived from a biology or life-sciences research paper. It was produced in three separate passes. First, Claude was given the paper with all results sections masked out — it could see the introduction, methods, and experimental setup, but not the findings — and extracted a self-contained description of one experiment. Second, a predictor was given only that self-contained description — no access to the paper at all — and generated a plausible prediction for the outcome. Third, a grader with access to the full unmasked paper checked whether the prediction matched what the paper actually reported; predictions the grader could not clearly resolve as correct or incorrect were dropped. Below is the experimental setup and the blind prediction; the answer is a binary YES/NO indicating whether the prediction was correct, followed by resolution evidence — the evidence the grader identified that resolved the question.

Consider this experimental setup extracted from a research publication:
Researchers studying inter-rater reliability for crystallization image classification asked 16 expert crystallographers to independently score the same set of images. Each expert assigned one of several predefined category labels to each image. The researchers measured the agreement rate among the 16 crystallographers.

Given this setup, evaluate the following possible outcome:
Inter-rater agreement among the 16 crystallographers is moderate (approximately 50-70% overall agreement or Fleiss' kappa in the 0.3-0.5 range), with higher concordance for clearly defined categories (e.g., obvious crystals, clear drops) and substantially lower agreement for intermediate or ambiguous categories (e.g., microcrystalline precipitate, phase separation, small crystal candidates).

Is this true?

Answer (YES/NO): YES